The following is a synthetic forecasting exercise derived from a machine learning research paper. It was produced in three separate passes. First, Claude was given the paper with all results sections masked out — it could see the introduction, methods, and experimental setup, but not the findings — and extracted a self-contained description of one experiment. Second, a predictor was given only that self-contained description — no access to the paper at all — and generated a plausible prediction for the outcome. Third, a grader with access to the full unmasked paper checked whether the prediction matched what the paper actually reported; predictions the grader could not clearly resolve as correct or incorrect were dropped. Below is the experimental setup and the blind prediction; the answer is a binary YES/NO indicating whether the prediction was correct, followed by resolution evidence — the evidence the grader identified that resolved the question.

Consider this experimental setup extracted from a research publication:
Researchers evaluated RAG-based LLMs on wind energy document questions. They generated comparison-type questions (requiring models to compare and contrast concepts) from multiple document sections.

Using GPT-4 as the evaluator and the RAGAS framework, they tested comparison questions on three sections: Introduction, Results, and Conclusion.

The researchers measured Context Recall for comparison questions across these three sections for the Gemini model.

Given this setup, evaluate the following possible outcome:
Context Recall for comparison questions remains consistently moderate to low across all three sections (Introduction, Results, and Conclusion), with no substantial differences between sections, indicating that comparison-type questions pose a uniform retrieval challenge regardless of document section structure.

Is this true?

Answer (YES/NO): NO